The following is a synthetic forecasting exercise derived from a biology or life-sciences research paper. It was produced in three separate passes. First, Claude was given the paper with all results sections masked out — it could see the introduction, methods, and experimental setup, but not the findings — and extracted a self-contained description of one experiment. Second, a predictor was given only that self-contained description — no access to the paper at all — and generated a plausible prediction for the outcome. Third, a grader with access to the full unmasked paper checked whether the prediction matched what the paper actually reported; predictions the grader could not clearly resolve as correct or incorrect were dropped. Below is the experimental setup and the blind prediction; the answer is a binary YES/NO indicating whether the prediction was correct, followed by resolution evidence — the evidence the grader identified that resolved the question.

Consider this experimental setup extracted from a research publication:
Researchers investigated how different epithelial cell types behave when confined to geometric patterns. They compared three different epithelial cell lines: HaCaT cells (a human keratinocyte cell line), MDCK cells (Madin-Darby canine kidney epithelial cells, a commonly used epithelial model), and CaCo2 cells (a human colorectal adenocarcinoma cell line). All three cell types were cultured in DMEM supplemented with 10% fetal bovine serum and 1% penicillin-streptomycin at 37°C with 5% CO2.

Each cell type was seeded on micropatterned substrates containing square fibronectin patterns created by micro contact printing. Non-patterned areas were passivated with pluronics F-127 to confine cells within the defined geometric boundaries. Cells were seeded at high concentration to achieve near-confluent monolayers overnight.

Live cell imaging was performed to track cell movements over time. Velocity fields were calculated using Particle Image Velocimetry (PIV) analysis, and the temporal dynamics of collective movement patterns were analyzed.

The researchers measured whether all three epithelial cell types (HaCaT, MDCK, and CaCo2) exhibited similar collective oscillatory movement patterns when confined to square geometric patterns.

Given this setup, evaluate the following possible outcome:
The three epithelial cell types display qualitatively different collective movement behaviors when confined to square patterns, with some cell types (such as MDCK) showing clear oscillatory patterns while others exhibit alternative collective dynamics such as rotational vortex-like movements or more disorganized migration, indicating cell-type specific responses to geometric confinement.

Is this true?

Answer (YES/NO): NO